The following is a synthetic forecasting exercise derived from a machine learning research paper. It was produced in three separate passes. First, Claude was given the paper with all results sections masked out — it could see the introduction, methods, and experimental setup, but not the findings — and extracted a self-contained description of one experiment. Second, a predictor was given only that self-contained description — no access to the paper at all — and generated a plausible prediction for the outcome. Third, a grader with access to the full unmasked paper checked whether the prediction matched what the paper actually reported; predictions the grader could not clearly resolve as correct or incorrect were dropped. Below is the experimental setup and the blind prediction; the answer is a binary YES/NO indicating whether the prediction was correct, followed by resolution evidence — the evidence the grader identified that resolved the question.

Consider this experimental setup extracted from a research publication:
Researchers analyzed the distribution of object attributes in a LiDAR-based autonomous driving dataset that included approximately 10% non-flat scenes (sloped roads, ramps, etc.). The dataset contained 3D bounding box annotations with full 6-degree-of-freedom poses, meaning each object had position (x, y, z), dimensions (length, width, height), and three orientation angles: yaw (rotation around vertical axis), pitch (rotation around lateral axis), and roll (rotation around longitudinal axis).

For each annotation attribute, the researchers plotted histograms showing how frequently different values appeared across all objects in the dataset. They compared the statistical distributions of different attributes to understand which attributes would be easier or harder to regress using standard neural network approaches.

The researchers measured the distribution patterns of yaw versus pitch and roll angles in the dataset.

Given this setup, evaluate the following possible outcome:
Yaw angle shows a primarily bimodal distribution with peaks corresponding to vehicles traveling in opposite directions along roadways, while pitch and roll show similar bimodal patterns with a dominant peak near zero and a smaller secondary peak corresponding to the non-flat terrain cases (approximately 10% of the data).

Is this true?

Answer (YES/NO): NO